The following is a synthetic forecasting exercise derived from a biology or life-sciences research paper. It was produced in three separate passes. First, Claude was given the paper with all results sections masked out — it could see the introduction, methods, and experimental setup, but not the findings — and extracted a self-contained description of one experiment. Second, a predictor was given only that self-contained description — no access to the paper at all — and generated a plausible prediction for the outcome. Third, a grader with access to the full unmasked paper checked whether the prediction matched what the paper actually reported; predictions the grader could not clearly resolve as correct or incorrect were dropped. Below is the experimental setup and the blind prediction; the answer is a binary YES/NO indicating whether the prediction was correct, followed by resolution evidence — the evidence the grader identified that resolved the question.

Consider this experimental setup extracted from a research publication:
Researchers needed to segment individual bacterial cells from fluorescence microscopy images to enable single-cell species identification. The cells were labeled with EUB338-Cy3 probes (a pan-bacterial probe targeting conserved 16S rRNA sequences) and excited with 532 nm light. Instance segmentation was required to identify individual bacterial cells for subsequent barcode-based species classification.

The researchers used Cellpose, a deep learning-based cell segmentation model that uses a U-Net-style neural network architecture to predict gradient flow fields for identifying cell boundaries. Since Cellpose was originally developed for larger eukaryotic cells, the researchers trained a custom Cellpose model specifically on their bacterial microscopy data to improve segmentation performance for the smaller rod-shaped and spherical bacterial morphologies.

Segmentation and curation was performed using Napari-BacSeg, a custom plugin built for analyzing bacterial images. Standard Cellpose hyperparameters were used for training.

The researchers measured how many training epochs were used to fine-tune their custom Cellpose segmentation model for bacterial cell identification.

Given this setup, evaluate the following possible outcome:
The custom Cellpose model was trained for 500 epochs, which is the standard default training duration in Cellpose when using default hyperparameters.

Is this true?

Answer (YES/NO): NO